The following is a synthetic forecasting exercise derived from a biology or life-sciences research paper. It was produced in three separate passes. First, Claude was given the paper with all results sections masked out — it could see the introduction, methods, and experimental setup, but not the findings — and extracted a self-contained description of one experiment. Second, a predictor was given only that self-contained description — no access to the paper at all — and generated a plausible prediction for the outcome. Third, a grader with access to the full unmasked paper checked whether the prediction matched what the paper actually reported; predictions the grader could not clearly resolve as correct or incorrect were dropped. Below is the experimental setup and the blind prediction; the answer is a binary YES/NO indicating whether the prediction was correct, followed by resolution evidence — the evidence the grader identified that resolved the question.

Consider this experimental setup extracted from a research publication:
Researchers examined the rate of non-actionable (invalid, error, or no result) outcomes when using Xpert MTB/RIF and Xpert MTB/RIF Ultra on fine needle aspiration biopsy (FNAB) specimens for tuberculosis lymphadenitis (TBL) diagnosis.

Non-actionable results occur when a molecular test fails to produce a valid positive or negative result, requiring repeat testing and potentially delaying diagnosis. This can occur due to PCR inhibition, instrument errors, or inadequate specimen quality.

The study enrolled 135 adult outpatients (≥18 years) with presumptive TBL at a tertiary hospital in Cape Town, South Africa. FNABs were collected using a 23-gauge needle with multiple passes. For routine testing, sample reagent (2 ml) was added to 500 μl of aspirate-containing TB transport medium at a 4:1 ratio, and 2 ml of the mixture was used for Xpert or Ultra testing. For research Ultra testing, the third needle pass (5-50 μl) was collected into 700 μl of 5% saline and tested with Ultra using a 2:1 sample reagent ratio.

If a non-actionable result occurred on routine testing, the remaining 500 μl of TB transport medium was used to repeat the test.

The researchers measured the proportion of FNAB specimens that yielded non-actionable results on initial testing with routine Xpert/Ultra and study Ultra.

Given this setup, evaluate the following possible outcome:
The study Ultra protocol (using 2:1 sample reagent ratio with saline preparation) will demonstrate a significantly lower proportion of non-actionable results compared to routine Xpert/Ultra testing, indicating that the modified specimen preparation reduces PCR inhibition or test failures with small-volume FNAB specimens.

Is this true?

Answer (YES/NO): NO